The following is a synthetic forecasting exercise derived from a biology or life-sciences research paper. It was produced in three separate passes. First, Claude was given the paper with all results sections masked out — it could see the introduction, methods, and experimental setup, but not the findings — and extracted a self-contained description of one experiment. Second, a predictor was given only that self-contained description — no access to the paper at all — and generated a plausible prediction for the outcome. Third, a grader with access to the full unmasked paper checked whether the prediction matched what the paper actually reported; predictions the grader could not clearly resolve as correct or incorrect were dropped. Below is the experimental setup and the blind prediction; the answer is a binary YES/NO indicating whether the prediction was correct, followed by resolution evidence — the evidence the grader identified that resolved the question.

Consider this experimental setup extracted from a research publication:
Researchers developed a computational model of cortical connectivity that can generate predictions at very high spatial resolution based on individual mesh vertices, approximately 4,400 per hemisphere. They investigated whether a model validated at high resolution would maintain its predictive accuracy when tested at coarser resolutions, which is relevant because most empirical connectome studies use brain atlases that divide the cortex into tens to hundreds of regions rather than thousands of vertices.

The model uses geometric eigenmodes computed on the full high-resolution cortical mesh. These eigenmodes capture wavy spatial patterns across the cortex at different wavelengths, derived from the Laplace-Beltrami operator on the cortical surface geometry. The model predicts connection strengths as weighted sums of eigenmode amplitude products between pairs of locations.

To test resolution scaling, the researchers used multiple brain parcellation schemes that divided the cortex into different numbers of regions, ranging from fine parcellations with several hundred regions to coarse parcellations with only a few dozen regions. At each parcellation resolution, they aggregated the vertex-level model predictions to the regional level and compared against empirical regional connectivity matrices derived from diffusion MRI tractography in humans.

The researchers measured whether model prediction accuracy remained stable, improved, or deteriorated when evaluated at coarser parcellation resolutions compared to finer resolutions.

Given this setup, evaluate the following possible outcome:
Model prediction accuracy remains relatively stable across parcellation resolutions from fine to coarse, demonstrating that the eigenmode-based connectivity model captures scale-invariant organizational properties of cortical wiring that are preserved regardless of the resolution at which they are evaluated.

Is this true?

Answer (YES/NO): YES